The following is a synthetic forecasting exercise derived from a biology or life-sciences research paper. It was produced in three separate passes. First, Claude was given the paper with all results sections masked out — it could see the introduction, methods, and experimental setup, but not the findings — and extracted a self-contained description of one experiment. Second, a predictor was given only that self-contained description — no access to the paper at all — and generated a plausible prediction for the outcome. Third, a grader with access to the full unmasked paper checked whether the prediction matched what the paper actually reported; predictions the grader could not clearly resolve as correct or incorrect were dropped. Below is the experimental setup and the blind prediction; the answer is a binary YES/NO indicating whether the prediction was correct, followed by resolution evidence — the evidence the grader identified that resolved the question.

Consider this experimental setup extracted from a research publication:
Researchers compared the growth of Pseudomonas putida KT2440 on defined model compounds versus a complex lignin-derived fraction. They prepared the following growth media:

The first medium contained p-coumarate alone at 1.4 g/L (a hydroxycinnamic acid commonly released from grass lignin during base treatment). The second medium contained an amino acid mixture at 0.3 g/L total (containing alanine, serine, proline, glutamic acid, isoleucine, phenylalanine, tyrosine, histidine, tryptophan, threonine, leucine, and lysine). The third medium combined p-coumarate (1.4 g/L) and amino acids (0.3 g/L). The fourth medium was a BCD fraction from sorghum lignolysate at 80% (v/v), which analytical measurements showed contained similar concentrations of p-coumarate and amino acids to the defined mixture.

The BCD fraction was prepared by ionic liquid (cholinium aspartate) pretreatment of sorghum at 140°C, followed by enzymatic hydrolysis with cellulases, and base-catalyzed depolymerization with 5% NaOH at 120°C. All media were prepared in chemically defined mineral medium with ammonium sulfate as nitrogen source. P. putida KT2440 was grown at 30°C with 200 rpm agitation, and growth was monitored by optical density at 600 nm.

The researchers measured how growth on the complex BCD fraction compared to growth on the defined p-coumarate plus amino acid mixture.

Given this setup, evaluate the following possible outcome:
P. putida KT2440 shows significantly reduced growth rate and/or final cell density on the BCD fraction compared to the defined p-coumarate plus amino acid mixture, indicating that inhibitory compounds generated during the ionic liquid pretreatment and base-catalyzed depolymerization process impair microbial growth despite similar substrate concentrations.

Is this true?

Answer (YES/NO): NO